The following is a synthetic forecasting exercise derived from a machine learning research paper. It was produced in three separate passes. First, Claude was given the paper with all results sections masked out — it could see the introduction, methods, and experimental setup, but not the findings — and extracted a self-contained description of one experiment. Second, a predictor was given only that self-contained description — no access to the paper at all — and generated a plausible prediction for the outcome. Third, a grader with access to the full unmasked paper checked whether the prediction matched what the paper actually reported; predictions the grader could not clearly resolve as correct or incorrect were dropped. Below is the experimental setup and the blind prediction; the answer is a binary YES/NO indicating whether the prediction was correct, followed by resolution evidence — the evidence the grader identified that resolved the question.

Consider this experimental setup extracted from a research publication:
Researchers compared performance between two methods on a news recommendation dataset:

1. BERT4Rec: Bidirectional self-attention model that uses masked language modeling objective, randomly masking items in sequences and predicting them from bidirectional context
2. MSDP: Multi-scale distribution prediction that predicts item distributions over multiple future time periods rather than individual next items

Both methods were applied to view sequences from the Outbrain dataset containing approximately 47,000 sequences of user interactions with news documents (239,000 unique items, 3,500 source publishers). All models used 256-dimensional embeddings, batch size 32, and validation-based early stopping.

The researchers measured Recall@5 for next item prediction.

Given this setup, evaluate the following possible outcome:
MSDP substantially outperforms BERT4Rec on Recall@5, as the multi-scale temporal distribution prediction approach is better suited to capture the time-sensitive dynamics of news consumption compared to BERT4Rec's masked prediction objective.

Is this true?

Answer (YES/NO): YES